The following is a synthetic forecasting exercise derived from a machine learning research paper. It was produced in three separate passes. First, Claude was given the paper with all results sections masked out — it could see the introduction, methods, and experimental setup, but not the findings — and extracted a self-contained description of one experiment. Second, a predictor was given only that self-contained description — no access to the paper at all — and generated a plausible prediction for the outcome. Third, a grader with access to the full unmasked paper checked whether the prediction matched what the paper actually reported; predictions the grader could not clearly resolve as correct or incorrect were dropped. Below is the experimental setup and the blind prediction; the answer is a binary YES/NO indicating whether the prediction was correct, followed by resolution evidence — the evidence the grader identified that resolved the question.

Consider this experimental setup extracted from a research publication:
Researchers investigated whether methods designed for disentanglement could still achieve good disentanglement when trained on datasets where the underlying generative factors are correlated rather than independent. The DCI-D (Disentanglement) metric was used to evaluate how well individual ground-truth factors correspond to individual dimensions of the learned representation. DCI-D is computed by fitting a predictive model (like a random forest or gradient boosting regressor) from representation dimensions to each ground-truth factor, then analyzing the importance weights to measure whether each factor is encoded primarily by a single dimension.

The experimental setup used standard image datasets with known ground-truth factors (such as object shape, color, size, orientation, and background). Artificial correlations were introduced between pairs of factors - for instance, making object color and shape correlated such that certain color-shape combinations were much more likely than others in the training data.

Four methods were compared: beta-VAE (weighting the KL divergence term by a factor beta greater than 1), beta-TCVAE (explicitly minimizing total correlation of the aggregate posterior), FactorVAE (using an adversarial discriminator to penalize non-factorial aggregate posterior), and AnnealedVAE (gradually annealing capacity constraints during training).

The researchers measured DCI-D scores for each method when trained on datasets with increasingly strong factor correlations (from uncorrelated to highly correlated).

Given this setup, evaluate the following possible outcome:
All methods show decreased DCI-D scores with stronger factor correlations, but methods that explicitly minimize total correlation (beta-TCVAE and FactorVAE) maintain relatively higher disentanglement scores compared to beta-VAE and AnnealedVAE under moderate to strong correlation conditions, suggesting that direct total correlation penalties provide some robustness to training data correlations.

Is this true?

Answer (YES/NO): NO